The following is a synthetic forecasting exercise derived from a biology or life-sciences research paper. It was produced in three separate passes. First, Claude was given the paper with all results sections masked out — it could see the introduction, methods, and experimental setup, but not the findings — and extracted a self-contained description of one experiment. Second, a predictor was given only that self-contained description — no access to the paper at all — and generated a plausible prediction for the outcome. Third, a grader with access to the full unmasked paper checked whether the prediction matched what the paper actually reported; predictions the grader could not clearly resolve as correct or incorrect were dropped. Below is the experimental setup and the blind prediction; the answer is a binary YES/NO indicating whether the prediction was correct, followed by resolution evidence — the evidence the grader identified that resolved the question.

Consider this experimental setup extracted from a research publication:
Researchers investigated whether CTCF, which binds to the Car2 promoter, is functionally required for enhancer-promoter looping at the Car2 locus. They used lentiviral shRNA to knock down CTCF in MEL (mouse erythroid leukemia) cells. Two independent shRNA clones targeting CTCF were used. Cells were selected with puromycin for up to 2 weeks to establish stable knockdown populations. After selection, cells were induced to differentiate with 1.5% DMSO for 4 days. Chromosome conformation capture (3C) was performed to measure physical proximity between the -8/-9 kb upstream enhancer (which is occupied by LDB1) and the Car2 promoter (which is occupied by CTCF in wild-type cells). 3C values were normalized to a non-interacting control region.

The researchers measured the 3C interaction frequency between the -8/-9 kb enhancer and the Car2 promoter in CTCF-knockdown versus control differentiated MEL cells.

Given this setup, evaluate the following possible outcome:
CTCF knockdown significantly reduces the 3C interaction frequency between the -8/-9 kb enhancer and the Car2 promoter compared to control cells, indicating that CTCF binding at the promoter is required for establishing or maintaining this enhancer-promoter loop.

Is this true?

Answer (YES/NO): YES